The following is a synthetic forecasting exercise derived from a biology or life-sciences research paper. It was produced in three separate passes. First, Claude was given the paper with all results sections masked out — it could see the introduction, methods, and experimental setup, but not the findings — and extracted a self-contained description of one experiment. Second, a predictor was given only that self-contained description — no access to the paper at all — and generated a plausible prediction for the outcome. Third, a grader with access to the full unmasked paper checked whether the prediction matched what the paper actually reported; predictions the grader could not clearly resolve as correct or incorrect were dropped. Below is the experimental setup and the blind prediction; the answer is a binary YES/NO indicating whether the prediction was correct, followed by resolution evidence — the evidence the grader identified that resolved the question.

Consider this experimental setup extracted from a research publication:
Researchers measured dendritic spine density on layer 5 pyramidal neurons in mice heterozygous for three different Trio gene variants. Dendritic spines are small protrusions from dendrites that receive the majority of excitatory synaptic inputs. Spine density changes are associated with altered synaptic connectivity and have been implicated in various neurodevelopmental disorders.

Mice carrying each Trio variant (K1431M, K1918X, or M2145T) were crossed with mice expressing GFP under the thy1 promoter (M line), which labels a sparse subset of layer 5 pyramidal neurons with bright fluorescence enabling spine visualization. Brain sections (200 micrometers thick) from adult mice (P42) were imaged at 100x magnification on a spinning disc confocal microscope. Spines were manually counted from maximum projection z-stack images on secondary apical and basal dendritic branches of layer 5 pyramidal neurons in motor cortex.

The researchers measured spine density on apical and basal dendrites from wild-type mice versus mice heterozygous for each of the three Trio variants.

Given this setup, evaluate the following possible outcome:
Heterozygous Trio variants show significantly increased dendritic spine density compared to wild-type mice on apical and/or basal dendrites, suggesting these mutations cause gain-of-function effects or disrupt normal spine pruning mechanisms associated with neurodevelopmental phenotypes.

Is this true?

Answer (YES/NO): NO